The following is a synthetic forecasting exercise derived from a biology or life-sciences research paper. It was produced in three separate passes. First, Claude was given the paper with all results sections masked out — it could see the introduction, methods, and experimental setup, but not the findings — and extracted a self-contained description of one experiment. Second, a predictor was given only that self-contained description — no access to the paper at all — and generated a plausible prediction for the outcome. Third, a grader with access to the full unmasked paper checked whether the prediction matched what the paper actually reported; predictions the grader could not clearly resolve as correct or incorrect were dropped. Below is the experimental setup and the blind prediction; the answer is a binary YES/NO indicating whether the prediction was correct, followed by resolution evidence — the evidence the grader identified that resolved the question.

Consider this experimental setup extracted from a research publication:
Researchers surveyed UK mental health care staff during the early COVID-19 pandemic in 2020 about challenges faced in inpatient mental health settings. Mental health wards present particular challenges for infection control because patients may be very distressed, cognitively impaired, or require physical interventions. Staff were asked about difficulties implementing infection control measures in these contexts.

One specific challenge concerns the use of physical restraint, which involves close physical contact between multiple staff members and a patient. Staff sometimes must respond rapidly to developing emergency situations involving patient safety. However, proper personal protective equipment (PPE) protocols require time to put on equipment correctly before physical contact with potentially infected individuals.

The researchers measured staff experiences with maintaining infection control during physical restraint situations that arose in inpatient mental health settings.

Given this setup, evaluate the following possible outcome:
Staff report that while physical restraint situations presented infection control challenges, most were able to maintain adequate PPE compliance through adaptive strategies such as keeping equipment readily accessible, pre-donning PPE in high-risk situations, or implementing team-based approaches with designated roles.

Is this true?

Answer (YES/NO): NO